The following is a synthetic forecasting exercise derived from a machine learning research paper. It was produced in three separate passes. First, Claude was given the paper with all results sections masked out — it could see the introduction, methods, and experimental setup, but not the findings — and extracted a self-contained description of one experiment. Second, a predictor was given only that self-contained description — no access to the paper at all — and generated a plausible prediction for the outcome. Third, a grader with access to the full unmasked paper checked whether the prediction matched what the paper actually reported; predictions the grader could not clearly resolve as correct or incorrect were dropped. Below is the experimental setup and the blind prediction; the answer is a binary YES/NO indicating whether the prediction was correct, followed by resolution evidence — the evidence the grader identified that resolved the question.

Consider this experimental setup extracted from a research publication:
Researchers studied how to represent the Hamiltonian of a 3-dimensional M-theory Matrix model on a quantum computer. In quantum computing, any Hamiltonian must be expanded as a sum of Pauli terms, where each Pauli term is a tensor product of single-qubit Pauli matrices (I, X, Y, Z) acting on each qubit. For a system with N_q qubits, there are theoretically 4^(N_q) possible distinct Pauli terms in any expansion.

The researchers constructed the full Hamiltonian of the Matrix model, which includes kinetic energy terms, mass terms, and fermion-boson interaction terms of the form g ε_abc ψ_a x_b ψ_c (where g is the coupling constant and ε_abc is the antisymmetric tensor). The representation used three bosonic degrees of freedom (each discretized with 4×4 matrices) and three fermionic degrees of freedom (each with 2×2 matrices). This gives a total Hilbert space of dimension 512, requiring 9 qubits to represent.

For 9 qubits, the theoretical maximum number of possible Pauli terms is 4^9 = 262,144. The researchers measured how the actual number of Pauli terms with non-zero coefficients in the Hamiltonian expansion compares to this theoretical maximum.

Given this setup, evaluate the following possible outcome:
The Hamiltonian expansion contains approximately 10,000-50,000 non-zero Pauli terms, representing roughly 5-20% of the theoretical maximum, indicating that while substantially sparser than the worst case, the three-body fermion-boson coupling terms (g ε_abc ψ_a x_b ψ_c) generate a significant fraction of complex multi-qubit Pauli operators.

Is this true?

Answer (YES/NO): NO